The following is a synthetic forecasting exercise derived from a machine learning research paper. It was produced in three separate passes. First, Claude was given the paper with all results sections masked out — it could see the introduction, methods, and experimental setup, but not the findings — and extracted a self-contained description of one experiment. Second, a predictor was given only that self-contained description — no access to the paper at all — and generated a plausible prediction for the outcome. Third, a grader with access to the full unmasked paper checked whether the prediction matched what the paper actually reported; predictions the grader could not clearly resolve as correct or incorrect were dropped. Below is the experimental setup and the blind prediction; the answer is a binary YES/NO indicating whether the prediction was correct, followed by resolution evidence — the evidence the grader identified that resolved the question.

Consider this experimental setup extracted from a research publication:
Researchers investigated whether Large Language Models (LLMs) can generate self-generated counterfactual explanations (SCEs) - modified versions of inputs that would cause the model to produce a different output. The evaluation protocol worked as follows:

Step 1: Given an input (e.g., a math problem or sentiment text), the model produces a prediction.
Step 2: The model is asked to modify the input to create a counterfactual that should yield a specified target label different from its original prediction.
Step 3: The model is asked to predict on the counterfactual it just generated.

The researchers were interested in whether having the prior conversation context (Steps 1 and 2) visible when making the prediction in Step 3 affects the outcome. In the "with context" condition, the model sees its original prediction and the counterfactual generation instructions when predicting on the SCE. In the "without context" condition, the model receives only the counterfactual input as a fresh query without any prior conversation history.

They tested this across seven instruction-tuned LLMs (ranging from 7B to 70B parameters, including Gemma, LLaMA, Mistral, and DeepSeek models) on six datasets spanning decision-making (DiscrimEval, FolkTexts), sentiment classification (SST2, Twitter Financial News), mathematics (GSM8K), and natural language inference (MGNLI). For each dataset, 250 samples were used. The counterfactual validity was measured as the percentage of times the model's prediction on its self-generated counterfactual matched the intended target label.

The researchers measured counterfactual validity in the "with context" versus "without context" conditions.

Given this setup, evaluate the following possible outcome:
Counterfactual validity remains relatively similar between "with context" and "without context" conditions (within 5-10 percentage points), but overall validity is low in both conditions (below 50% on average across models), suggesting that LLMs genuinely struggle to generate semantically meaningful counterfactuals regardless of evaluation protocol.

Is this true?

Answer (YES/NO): NO